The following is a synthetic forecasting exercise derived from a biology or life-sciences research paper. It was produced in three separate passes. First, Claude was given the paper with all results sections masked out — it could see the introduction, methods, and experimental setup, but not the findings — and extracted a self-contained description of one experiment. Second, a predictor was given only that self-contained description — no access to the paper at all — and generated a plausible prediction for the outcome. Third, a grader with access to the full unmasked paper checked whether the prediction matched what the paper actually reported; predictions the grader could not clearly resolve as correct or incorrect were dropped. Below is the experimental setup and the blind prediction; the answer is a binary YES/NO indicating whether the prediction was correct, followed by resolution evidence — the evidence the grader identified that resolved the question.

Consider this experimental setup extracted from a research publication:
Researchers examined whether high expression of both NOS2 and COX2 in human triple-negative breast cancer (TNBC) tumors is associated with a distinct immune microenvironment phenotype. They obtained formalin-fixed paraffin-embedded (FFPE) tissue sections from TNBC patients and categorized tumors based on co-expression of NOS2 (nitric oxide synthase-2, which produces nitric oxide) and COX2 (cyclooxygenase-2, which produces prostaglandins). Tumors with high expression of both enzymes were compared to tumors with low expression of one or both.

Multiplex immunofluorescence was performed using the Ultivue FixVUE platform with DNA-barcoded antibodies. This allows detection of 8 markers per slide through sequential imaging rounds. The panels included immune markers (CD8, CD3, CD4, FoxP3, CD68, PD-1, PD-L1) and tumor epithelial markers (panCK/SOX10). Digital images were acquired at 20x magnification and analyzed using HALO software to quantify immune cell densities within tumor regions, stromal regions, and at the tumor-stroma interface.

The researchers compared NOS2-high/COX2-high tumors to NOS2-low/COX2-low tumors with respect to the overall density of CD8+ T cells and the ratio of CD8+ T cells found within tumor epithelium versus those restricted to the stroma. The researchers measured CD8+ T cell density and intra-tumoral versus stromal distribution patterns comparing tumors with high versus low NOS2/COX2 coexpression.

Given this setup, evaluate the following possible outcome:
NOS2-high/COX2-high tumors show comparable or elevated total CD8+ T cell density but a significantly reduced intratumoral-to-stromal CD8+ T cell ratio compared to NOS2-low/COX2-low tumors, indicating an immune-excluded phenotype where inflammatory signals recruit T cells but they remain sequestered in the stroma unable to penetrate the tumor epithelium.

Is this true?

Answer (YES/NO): NO